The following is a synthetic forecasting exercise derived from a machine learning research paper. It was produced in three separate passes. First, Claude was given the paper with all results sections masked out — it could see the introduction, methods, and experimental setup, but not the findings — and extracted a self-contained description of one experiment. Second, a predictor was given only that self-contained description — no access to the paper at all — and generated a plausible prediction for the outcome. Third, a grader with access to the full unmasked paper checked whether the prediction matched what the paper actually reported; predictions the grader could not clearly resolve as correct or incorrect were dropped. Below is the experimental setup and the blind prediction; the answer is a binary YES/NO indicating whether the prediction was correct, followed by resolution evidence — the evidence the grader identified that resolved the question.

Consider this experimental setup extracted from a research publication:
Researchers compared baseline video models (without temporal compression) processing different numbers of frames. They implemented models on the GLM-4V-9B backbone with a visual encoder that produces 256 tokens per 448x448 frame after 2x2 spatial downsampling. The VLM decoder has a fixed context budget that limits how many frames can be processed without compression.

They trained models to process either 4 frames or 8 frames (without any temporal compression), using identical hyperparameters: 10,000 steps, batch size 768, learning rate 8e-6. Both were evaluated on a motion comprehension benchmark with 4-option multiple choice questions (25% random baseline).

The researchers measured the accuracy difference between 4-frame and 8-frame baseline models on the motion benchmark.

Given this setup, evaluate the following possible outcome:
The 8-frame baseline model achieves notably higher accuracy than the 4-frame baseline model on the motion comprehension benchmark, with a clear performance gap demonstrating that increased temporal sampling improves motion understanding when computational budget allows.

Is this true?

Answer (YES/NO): NO